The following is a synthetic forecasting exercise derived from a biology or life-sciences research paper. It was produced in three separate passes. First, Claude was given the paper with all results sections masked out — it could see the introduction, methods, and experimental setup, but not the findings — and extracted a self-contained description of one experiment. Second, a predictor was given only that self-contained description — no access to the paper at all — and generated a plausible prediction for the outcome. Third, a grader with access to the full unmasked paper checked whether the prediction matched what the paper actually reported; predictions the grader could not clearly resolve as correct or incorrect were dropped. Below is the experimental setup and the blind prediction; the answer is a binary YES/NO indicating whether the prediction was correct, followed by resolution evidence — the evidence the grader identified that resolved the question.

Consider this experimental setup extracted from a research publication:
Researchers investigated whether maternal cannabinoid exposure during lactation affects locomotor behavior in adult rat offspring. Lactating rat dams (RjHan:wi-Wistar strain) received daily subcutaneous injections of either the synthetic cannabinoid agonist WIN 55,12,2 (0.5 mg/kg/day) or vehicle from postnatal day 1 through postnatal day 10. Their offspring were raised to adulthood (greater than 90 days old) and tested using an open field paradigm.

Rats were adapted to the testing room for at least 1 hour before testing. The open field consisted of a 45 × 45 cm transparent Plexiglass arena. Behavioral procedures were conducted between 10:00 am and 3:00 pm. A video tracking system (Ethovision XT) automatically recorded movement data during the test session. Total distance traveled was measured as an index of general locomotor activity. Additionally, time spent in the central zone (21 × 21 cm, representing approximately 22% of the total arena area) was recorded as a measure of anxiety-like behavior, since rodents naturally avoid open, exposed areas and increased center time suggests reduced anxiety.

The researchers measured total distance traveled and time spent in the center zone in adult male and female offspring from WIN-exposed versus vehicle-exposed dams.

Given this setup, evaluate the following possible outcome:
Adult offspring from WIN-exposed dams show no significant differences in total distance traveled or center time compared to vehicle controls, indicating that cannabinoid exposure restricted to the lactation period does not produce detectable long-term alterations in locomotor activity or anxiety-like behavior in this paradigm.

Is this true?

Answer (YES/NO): YES